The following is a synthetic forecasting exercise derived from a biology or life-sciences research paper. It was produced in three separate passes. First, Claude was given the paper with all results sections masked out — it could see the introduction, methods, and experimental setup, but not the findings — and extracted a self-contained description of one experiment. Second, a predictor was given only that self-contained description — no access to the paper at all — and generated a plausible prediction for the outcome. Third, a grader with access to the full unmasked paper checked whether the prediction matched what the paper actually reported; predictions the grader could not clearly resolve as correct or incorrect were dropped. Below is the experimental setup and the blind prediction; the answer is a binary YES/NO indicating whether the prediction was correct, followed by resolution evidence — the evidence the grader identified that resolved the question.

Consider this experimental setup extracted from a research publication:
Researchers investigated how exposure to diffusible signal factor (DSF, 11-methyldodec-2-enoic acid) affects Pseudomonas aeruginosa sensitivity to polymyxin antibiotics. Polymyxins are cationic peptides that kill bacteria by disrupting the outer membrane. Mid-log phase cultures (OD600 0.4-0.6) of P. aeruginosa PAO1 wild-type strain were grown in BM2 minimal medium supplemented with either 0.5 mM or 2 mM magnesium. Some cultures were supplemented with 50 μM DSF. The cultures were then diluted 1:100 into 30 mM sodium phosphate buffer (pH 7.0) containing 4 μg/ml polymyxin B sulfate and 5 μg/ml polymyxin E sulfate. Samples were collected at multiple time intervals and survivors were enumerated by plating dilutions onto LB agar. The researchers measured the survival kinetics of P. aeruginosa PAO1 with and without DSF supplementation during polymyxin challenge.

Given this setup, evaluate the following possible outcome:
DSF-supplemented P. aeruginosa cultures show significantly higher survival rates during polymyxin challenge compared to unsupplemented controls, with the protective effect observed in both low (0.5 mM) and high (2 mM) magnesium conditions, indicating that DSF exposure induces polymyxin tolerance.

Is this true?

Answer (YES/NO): NO